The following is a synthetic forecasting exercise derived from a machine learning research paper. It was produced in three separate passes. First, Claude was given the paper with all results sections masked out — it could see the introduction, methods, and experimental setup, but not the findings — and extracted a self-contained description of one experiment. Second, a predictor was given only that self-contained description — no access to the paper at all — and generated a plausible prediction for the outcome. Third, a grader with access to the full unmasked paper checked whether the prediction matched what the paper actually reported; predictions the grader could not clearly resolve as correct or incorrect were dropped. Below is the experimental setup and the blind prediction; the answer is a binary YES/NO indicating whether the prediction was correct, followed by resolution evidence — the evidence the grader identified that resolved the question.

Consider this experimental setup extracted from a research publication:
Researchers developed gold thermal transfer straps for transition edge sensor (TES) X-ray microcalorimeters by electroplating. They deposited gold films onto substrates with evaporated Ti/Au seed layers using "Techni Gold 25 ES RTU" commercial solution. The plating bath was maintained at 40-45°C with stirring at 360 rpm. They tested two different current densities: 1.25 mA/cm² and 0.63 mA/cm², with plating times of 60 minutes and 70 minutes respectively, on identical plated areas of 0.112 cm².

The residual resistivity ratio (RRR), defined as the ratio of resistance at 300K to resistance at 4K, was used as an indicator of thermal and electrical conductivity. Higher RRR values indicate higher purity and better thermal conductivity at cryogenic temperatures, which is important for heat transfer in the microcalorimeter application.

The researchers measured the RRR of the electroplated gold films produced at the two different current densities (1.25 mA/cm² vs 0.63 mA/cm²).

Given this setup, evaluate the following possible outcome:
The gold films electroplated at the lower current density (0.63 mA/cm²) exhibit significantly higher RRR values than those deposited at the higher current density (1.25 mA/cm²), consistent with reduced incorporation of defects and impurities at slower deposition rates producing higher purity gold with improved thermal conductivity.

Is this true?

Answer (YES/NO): YES